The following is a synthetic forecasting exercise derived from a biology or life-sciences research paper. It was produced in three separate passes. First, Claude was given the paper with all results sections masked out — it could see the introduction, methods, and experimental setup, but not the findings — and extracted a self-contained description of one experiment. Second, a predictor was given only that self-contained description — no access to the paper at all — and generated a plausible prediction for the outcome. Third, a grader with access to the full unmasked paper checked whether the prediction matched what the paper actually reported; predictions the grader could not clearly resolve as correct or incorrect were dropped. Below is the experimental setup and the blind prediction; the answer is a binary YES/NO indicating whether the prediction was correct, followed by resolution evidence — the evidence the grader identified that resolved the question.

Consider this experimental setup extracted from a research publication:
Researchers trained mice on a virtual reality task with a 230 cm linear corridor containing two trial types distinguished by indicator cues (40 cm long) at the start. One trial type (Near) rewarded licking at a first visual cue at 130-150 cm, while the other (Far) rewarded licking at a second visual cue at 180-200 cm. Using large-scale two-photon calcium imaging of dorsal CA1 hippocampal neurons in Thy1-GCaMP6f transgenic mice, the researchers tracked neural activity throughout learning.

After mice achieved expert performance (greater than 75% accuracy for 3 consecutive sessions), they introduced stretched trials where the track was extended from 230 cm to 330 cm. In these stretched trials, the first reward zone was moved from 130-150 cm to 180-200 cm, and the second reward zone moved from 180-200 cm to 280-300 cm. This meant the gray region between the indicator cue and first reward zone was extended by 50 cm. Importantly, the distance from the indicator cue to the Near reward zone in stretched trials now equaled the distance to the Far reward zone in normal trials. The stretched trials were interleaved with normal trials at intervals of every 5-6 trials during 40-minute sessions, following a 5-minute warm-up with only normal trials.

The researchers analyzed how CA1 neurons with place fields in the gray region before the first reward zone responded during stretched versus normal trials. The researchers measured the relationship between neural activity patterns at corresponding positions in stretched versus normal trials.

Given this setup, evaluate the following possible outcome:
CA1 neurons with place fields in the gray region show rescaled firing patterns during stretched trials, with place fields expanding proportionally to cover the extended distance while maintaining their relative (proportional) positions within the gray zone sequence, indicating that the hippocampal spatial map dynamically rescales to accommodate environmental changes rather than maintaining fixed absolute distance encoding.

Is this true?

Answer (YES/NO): NO